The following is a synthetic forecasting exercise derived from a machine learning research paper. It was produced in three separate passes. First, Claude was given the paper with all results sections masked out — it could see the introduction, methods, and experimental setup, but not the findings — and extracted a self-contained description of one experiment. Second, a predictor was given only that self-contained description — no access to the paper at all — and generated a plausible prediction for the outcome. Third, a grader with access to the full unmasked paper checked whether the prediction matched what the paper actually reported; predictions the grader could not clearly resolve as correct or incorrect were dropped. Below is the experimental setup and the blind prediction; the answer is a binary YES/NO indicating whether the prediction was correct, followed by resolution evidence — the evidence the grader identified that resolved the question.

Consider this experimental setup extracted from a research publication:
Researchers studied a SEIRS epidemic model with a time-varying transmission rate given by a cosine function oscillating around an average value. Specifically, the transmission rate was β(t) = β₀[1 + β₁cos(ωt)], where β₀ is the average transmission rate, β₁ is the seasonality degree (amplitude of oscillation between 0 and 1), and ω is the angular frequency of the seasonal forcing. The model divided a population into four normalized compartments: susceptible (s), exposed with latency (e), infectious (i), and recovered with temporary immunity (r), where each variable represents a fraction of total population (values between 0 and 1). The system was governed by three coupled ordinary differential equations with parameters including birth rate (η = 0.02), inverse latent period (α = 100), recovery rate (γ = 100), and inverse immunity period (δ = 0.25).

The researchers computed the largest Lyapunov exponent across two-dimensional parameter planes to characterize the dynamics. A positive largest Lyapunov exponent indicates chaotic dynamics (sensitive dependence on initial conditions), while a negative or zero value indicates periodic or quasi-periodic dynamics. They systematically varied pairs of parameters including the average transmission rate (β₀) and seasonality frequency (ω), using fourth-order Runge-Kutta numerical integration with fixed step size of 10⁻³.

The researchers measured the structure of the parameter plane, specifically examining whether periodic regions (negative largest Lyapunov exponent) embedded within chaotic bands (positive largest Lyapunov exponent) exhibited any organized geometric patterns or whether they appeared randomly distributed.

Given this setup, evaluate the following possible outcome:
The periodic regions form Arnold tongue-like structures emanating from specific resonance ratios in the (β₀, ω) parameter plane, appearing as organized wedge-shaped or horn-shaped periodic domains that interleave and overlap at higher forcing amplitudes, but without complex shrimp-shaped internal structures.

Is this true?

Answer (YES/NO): NO